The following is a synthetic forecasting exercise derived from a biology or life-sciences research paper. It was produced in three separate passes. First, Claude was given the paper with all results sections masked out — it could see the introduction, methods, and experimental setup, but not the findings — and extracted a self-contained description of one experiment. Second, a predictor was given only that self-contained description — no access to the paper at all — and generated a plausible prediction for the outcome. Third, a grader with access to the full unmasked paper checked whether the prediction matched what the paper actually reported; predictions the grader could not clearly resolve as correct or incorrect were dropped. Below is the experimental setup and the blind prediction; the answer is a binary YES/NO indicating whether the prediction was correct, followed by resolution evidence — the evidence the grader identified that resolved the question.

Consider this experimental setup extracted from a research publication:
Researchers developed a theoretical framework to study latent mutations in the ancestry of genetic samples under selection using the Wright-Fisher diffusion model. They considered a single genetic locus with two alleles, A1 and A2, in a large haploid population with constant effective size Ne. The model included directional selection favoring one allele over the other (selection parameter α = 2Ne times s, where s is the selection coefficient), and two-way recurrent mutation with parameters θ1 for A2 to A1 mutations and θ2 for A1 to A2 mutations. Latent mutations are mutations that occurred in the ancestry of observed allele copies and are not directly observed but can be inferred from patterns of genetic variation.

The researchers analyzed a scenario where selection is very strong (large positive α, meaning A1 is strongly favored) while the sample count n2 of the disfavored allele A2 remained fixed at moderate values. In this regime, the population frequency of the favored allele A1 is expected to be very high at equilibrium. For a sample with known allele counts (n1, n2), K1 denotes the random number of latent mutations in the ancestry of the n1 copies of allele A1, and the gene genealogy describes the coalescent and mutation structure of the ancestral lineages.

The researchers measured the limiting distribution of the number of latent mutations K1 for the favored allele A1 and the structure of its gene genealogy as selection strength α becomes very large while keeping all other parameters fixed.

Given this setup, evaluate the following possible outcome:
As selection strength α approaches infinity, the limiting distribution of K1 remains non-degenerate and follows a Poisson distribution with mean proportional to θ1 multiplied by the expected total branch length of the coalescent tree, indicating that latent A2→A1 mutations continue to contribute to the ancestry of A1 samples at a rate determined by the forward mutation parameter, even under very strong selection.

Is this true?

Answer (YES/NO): NO